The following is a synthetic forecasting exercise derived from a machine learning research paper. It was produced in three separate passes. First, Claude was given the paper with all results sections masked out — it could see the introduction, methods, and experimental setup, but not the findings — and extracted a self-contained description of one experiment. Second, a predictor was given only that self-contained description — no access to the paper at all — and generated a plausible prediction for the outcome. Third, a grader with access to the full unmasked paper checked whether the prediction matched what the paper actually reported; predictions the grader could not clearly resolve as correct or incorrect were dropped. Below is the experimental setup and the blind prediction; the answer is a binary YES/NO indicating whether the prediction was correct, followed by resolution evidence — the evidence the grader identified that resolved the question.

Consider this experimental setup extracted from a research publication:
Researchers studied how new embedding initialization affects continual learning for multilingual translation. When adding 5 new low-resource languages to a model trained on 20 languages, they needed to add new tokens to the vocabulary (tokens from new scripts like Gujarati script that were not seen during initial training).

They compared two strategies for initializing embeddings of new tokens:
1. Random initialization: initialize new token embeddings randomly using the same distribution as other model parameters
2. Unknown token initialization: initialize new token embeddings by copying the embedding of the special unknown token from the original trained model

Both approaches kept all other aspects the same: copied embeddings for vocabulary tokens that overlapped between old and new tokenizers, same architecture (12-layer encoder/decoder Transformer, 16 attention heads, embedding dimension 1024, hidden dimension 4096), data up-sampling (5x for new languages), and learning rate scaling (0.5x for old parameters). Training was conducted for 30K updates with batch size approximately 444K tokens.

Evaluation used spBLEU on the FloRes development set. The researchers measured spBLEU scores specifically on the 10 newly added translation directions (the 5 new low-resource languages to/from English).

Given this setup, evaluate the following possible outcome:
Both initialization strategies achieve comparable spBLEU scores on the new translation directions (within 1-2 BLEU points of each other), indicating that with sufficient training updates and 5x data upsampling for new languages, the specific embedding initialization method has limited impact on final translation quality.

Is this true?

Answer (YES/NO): YES